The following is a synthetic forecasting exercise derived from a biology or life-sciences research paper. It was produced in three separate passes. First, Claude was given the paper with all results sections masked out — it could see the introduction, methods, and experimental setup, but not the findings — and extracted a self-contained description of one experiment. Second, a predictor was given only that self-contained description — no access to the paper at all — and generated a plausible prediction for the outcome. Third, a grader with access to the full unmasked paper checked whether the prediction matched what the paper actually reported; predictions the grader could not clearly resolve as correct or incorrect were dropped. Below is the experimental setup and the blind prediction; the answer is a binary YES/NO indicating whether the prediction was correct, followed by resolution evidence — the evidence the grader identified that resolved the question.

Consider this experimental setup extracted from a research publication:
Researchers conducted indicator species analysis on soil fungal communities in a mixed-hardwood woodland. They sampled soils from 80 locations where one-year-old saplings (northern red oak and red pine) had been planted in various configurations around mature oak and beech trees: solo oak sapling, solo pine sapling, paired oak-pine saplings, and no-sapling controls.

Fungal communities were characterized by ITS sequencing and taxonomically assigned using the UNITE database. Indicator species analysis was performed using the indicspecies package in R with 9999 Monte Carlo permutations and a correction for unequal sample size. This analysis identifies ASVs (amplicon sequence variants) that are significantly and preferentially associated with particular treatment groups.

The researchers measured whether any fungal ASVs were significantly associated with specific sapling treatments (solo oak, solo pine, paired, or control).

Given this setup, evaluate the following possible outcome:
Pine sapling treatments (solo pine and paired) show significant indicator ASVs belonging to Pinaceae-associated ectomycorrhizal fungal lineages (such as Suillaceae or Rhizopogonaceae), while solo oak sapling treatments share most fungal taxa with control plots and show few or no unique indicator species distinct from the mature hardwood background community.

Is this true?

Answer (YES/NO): NO